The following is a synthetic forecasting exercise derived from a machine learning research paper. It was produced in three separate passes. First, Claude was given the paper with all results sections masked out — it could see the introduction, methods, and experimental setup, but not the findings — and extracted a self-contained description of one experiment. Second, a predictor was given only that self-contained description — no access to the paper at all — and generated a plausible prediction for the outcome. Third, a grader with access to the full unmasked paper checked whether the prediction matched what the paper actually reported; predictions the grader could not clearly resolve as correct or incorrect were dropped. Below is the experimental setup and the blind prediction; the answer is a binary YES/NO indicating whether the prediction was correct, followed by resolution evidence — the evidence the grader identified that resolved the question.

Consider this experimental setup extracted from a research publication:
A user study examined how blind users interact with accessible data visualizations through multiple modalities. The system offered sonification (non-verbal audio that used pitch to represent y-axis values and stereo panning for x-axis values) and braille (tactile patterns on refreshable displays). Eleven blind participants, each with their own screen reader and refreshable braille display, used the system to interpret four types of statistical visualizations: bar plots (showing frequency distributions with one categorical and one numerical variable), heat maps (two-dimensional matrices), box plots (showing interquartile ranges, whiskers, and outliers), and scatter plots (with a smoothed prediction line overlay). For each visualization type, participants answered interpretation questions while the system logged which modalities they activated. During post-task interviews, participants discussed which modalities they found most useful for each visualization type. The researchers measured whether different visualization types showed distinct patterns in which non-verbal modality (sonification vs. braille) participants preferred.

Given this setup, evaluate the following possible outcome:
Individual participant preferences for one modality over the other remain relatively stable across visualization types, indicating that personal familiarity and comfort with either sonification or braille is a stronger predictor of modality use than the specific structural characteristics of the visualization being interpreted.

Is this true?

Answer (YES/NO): NO